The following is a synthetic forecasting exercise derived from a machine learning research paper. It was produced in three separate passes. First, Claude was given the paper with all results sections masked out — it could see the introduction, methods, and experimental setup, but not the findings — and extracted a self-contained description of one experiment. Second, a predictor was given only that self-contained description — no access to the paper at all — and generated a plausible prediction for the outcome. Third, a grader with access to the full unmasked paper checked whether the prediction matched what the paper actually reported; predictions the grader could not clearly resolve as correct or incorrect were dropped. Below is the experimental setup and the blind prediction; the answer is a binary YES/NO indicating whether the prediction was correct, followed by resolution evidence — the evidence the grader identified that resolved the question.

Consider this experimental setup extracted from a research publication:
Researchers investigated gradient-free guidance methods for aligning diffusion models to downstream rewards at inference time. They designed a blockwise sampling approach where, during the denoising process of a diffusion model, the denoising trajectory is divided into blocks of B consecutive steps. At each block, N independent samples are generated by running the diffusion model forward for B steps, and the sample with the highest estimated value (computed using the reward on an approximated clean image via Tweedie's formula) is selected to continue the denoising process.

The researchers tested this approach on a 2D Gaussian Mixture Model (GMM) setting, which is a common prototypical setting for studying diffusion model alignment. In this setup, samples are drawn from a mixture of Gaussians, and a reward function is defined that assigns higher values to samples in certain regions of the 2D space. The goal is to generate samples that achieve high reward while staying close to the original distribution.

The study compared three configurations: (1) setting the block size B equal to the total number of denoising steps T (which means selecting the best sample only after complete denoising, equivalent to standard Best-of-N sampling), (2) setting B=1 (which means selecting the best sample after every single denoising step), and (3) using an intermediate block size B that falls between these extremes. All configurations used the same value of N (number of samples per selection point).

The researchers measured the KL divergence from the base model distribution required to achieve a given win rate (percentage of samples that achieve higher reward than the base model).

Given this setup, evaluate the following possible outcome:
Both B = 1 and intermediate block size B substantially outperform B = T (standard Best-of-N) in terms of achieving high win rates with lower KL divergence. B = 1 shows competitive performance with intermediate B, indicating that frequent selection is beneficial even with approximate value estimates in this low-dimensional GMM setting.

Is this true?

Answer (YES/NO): NO